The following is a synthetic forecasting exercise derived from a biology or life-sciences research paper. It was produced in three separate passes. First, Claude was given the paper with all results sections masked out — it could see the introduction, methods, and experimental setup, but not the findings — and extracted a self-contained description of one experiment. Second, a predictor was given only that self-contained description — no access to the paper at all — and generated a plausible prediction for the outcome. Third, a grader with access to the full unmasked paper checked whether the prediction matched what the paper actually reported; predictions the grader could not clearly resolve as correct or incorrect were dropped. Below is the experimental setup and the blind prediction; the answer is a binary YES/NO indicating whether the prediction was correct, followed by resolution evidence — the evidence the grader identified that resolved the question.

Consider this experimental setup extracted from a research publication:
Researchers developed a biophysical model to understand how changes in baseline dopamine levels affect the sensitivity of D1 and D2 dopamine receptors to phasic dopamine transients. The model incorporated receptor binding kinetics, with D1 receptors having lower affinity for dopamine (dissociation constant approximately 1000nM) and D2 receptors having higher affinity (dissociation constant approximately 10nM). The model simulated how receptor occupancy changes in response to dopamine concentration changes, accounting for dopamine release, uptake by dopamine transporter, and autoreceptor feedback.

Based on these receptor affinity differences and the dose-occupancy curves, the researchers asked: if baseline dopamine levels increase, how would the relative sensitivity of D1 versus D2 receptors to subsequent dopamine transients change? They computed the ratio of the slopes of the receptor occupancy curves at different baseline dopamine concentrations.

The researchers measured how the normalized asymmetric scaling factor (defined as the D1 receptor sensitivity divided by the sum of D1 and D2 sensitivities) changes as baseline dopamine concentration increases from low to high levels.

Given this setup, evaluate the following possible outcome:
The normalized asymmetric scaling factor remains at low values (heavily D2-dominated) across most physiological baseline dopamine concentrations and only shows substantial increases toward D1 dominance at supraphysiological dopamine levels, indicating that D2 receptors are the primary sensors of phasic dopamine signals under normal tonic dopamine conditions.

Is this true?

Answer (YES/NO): NO